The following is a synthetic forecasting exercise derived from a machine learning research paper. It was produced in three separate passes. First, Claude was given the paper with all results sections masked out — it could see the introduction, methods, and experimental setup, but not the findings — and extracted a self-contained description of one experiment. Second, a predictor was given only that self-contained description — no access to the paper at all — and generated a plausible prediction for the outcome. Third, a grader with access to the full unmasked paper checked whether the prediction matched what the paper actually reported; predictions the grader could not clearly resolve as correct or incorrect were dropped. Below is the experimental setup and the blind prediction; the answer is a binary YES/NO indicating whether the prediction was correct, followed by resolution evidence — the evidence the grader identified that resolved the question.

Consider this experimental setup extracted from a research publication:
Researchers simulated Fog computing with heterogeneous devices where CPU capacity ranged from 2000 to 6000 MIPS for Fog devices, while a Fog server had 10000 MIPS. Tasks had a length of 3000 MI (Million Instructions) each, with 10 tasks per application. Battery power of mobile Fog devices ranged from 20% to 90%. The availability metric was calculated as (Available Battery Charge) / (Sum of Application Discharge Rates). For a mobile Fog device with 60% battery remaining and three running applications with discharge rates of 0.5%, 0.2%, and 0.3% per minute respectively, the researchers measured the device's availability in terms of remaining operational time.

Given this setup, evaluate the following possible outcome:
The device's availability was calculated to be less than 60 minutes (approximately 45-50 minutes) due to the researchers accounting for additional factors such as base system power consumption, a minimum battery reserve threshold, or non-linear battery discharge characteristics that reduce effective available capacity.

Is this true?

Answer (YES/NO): NO